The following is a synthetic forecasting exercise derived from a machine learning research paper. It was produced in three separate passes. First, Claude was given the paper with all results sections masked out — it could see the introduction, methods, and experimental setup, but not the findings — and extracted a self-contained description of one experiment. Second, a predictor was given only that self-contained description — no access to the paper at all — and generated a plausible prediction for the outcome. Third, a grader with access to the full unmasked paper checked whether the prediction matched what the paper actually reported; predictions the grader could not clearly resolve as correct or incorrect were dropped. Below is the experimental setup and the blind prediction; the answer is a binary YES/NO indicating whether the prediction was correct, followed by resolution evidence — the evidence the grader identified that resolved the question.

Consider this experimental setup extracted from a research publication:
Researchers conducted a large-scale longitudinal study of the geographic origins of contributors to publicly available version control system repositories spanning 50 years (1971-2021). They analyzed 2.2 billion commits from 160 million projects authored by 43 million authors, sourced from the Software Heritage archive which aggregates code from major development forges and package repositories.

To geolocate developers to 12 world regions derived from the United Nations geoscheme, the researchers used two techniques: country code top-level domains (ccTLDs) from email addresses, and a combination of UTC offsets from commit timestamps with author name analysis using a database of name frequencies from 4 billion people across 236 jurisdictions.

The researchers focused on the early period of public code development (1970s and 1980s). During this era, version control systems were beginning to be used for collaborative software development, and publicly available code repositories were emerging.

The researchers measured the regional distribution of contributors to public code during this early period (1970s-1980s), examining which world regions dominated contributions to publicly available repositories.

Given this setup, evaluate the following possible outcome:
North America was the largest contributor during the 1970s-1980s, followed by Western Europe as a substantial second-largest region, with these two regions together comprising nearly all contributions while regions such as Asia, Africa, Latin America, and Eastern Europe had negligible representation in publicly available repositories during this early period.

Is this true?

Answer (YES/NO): NO